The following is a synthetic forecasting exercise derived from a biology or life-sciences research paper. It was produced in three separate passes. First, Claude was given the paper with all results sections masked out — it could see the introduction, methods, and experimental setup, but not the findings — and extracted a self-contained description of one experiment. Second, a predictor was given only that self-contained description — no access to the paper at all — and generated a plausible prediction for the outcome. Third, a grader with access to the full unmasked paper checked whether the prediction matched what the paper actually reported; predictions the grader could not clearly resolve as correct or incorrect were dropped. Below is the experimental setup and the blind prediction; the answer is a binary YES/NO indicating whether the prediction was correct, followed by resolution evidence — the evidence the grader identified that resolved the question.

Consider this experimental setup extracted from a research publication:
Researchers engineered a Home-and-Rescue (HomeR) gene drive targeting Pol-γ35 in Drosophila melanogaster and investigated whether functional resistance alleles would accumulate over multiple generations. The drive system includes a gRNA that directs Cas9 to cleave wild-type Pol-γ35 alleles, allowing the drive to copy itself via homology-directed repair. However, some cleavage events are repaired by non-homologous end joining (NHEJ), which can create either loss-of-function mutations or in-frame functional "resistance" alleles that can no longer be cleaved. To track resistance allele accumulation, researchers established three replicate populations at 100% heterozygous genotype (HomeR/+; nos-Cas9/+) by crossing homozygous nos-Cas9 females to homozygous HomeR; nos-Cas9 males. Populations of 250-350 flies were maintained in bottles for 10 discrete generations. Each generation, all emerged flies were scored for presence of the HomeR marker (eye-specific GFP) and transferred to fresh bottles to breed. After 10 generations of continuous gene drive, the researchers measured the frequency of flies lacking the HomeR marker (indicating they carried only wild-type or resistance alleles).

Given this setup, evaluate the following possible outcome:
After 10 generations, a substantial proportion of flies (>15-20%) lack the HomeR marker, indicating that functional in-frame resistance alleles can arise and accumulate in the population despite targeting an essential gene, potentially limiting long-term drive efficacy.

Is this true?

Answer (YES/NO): NO